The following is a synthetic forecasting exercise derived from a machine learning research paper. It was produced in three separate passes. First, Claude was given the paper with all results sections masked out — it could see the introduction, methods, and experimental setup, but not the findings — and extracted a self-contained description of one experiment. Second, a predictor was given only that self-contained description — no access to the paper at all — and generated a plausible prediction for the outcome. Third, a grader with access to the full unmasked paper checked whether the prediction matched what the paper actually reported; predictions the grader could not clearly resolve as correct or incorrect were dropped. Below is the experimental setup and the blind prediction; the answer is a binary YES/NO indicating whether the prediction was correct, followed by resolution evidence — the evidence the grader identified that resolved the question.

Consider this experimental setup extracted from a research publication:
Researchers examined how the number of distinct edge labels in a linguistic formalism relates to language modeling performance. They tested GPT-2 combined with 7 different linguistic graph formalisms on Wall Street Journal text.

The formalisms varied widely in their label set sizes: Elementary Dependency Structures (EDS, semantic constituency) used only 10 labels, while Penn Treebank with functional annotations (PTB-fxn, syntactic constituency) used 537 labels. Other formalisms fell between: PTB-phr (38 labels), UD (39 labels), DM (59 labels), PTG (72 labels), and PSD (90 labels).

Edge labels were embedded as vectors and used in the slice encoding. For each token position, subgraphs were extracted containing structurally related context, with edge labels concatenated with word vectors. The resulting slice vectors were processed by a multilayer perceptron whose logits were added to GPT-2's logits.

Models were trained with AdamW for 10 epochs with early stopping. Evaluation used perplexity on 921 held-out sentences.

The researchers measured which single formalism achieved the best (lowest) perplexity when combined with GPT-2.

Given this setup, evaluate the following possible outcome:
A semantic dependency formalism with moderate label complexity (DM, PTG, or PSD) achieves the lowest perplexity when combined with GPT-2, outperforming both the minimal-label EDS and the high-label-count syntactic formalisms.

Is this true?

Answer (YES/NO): NO